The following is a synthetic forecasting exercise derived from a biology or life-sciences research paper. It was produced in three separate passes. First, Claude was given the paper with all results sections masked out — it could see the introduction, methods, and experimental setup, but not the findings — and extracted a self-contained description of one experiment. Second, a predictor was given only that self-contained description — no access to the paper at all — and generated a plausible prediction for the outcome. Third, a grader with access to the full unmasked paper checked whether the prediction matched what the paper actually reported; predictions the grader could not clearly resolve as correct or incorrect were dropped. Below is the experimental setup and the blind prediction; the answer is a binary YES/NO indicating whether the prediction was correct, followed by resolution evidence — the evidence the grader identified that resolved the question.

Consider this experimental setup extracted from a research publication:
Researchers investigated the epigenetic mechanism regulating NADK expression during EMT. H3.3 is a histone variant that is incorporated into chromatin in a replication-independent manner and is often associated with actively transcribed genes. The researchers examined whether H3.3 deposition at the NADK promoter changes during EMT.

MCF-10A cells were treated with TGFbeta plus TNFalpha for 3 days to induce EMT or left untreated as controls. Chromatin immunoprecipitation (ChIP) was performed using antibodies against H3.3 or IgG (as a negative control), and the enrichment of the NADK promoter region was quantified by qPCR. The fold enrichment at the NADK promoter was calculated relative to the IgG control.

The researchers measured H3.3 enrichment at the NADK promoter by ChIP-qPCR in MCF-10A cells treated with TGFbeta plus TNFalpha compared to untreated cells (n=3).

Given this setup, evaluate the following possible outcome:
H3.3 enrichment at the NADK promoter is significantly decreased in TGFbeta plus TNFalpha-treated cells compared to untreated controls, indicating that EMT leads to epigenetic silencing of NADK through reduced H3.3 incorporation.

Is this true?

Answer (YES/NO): NO